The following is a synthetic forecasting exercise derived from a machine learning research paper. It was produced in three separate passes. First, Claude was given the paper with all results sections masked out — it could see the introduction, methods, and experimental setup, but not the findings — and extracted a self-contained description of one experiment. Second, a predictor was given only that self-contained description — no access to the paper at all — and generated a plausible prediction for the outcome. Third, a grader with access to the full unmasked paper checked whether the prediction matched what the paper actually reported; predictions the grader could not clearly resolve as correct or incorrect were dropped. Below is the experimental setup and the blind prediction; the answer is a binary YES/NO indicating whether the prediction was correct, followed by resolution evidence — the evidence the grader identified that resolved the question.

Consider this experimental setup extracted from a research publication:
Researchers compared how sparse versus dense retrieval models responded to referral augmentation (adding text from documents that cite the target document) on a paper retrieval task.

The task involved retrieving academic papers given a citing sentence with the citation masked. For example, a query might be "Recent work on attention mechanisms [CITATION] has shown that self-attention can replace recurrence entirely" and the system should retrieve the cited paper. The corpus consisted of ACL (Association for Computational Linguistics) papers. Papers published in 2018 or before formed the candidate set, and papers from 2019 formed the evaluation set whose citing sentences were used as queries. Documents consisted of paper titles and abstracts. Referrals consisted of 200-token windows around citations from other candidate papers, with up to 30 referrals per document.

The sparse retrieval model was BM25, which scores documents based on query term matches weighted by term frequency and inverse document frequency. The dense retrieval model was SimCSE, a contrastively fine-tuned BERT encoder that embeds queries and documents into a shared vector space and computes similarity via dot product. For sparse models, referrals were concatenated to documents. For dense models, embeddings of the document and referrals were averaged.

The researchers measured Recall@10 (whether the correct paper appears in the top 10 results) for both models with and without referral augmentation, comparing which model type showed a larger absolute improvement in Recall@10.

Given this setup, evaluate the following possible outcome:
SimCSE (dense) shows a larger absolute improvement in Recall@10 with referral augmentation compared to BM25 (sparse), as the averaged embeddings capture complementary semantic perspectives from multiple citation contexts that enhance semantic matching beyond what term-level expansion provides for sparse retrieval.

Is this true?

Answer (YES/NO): NO